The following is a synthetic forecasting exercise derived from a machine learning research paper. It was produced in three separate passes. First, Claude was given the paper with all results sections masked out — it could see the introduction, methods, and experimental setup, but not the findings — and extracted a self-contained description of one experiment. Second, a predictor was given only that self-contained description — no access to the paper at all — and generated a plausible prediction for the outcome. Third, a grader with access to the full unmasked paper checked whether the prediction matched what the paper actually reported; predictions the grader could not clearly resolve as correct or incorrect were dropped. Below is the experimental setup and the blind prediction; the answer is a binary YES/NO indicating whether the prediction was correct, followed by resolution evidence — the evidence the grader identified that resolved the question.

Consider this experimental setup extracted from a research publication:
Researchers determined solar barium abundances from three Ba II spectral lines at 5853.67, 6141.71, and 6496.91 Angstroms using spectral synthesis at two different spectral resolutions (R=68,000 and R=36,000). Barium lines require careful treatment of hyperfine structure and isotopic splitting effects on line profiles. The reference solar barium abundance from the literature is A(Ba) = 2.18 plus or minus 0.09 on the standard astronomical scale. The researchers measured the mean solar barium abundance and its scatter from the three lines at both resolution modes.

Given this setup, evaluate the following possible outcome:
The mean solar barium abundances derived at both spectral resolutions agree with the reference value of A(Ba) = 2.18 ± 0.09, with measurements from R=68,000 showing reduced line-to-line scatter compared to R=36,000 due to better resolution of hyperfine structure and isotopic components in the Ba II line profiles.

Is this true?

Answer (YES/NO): NO